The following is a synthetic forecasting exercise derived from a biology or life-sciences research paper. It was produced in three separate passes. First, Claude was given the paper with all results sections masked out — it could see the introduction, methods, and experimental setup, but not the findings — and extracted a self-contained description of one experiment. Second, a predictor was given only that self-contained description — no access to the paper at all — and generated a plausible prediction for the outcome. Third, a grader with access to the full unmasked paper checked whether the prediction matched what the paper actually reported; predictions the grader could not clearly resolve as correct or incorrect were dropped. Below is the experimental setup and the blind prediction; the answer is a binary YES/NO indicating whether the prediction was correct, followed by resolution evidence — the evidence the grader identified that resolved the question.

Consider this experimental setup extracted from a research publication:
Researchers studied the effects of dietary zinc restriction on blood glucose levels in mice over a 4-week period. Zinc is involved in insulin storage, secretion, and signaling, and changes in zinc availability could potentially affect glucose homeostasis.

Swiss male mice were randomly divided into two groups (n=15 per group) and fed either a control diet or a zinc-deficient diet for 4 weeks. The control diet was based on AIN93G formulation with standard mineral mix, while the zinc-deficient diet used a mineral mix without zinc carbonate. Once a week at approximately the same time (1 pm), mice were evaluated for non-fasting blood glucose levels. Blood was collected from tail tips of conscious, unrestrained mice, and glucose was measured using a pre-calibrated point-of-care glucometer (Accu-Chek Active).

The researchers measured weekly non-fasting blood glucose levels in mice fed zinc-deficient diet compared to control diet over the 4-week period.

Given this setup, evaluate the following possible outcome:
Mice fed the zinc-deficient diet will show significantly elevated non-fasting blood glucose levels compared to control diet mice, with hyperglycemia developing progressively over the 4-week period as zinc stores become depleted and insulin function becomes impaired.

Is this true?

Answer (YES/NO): NO